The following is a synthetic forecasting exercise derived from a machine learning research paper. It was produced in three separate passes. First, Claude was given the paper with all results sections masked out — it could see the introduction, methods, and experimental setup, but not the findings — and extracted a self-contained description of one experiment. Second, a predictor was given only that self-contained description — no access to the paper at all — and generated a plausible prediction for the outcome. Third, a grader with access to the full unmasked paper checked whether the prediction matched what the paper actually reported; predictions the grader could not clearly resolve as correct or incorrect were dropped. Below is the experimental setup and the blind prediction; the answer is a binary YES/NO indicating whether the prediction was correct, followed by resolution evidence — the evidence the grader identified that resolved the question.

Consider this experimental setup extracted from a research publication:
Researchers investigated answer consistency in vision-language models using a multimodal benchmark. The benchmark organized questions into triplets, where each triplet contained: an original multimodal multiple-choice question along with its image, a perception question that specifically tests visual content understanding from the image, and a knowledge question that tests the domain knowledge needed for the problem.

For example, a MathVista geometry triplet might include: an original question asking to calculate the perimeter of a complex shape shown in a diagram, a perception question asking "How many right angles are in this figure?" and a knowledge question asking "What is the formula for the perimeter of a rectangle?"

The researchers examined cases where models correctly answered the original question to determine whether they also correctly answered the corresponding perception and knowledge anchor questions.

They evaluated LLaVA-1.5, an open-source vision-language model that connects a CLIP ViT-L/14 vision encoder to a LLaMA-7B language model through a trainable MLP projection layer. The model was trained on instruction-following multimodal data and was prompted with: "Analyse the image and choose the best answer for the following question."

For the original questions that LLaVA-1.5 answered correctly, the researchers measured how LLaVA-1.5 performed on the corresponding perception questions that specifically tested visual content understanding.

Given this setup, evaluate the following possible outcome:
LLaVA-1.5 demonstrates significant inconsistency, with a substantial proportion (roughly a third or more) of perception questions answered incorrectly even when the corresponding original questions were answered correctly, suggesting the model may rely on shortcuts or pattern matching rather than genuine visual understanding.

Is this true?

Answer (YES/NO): YES